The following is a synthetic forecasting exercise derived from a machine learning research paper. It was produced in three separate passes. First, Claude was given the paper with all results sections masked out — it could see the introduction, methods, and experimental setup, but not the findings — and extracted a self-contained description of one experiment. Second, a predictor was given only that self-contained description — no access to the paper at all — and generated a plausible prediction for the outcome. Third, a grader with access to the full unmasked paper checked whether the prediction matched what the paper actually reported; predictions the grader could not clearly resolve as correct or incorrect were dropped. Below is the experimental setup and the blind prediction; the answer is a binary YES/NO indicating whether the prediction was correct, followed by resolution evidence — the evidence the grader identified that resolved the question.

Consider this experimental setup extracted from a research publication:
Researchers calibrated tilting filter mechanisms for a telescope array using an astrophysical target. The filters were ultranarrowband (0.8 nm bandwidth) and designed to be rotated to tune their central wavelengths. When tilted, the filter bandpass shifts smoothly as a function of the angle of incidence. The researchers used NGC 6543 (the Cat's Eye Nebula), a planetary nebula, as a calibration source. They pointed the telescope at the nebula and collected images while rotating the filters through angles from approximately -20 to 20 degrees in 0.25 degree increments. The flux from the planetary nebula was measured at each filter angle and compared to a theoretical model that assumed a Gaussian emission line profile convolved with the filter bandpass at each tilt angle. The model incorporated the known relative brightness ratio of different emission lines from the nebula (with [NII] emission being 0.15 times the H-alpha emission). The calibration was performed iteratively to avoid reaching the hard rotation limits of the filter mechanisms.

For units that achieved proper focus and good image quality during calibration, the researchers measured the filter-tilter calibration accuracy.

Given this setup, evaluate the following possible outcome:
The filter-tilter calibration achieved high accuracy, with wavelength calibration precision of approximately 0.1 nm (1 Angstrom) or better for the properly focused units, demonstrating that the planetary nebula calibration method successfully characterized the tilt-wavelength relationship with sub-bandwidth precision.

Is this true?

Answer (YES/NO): NO